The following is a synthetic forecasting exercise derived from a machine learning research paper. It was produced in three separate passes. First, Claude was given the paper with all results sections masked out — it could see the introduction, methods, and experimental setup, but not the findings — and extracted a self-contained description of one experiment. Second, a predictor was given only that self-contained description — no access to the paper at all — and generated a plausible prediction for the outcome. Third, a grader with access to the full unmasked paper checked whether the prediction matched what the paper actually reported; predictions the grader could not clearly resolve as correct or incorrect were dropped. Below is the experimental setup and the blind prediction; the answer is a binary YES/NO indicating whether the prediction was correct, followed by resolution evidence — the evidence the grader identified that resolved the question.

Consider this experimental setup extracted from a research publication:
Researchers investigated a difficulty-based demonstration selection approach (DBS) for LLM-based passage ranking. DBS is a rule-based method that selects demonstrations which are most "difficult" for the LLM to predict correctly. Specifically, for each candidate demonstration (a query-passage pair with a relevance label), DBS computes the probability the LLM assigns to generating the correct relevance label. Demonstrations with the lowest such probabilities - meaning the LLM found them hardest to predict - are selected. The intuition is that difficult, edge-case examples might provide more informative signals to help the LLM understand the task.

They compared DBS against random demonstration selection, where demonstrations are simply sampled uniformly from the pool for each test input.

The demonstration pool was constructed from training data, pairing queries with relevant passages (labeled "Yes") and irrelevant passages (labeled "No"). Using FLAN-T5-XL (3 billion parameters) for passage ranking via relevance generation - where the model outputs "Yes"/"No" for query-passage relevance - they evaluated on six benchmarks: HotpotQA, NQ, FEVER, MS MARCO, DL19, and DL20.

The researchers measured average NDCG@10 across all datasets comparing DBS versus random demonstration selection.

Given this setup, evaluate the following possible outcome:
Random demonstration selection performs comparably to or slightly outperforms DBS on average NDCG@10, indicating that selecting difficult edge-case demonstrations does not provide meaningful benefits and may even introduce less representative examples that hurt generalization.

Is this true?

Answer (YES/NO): YES